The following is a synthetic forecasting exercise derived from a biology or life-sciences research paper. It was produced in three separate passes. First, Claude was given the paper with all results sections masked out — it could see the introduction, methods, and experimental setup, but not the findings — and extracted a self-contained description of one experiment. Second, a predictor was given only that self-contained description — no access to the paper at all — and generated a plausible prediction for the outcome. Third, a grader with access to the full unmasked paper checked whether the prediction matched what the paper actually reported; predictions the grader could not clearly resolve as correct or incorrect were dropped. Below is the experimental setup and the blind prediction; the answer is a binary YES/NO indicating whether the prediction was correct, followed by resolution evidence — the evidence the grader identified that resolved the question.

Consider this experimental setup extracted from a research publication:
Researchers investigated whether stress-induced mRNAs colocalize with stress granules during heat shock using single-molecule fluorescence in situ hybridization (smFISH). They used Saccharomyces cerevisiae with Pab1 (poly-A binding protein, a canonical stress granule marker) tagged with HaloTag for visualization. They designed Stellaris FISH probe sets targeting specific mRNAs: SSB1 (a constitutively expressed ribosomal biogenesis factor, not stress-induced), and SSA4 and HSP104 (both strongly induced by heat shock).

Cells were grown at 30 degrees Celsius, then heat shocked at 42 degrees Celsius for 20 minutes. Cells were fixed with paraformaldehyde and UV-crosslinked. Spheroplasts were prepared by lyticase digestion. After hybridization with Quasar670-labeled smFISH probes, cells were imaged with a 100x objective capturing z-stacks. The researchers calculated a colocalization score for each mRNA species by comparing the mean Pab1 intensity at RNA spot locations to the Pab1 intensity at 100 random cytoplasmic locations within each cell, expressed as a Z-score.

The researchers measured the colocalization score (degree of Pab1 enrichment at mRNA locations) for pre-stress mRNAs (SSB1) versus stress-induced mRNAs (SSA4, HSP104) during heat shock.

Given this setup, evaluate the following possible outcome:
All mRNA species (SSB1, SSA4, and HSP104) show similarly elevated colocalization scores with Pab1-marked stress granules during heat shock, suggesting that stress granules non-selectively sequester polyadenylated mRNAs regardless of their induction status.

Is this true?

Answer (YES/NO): NO